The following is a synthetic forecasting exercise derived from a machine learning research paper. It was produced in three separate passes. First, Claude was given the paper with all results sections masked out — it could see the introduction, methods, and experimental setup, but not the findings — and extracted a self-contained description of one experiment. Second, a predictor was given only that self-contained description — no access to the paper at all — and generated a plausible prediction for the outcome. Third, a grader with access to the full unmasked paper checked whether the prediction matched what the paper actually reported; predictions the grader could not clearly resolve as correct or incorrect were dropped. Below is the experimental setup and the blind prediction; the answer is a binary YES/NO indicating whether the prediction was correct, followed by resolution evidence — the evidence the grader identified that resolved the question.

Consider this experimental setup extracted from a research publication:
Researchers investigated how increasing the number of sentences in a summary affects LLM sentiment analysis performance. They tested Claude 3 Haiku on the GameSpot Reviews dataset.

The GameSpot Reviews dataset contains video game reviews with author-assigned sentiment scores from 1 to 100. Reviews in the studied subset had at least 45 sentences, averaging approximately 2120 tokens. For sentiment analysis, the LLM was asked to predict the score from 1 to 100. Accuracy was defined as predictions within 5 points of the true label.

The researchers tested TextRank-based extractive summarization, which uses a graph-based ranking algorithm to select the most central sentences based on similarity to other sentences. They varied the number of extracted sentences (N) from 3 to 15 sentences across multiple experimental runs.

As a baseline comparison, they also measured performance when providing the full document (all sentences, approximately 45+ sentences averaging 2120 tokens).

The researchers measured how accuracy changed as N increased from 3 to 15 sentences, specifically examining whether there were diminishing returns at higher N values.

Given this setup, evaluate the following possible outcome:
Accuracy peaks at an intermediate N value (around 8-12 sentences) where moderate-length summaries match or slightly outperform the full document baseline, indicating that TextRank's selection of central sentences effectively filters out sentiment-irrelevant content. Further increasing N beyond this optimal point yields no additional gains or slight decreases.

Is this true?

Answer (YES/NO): NO